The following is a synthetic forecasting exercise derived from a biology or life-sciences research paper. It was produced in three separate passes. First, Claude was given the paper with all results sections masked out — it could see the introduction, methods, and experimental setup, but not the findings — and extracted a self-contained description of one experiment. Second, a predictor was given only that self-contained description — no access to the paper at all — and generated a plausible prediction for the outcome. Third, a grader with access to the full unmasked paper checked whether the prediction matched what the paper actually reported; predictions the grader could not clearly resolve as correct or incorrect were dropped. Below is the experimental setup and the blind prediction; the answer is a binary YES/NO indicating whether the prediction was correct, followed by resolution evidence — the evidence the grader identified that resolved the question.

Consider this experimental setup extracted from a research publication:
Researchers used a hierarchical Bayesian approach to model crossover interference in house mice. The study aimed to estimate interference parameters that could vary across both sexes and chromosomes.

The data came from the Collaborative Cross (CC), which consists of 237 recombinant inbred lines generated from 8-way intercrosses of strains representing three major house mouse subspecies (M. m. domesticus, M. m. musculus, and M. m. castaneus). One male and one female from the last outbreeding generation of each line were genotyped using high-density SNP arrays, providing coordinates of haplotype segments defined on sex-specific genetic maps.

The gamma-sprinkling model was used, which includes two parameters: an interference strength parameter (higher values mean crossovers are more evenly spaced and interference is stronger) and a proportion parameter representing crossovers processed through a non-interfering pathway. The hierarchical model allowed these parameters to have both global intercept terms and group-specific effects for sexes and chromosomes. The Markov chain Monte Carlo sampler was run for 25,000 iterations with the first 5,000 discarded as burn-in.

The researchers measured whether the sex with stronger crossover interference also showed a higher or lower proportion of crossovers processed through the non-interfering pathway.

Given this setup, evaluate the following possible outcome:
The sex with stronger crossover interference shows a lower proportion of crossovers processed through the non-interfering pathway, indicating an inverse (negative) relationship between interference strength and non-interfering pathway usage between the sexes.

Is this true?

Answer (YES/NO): NO